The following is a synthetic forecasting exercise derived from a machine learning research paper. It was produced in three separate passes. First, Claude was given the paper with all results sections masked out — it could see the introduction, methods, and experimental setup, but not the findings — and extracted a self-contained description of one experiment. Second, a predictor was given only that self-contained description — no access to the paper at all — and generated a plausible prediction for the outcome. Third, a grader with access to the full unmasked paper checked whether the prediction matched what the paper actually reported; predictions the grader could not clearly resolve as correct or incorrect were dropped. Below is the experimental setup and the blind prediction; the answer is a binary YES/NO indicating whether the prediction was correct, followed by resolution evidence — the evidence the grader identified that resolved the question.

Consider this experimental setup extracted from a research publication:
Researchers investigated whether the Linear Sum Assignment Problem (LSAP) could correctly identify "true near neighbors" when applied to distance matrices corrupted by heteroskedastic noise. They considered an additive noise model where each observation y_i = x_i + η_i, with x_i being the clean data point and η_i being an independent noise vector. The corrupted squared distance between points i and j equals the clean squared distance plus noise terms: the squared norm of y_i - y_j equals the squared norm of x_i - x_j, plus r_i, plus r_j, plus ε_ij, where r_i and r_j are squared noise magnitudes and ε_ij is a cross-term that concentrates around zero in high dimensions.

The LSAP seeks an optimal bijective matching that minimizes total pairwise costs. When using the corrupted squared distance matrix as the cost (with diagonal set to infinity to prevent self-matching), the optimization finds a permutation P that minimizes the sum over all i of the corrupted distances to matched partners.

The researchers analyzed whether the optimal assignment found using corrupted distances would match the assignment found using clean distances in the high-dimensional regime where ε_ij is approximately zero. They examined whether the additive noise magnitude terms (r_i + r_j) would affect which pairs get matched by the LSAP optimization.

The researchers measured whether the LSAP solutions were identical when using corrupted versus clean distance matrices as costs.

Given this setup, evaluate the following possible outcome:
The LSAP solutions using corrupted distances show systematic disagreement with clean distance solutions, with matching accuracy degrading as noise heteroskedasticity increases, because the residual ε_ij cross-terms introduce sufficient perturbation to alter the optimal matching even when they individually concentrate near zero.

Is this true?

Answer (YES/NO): NO